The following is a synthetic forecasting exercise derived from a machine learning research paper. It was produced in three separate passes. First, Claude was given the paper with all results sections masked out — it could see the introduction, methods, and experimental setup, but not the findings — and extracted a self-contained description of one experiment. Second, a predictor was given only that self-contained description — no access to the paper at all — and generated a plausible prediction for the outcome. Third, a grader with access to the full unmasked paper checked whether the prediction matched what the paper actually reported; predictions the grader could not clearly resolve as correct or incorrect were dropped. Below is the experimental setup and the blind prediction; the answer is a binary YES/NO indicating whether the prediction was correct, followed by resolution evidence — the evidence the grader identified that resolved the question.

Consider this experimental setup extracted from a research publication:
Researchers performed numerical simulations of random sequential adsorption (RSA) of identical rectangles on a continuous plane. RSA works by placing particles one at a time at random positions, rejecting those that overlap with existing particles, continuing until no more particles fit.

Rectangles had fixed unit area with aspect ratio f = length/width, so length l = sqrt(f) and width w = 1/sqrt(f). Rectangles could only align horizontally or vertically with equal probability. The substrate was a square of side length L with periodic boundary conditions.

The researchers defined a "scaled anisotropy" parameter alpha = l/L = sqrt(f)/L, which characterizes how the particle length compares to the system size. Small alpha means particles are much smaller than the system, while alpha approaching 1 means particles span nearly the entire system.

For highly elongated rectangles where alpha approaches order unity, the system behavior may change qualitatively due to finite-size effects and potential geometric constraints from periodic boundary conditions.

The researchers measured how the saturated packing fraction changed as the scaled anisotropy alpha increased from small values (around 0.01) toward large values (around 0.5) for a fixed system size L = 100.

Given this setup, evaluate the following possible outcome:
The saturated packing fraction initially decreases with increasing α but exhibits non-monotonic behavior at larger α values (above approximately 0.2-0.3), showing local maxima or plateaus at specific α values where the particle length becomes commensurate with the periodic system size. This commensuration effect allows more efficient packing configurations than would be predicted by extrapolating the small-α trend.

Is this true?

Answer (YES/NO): YES